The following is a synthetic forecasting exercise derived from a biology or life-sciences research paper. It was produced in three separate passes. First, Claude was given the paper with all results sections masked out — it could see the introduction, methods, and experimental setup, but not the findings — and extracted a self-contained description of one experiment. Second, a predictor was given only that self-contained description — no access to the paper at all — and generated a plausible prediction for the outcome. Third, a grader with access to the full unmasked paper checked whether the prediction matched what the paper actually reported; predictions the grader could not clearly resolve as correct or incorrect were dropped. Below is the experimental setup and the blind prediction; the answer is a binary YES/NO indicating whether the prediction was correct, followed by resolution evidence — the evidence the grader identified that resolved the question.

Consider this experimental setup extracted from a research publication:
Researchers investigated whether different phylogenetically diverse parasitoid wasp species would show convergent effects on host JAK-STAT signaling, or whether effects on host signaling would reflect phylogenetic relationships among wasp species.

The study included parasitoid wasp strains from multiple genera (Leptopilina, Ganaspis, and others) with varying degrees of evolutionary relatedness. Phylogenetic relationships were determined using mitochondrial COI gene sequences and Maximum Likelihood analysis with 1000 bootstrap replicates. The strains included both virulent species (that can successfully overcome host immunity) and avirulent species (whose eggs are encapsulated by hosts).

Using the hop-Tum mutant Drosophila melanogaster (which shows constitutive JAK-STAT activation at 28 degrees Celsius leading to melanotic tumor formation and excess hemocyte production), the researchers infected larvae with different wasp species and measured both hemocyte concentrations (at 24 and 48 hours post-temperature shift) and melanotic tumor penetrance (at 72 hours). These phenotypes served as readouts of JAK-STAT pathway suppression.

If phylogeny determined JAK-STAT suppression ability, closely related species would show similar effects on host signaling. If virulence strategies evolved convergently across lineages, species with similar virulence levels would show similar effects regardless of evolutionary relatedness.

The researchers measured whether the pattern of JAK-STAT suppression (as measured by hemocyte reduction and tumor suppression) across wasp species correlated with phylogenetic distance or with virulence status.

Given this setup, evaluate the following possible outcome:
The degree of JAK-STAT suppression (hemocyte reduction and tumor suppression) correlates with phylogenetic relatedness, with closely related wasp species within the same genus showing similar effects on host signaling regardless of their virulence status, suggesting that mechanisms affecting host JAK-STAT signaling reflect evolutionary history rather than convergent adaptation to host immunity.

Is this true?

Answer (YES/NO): NO